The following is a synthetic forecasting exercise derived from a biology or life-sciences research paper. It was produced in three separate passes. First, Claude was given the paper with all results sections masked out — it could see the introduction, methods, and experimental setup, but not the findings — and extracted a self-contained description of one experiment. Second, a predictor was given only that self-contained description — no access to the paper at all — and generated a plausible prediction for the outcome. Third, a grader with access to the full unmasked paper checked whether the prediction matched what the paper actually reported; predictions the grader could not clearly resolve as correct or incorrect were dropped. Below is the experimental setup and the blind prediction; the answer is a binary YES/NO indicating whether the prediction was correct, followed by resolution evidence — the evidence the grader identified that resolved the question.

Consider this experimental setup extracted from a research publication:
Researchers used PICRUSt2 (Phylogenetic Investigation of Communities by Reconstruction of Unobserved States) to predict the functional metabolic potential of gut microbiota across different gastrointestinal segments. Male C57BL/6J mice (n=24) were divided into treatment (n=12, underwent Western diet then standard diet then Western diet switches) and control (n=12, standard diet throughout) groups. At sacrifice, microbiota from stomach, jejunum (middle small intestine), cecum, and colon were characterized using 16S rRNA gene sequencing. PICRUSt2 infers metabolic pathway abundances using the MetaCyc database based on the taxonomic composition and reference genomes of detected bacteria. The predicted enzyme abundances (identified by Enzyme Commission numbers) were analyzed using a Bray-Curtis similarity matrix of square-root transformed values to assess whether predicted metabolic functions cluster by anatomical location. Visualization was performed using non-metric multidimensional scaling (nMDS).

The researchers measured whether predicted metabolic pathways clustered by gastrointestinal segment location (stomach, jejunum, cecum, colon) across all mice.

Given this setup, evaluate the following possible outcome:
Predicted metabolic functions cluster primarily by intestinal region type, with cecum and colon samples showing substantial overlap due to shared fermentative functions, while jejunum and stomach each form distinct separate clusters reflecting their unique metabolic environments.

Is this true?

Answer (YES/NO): NO